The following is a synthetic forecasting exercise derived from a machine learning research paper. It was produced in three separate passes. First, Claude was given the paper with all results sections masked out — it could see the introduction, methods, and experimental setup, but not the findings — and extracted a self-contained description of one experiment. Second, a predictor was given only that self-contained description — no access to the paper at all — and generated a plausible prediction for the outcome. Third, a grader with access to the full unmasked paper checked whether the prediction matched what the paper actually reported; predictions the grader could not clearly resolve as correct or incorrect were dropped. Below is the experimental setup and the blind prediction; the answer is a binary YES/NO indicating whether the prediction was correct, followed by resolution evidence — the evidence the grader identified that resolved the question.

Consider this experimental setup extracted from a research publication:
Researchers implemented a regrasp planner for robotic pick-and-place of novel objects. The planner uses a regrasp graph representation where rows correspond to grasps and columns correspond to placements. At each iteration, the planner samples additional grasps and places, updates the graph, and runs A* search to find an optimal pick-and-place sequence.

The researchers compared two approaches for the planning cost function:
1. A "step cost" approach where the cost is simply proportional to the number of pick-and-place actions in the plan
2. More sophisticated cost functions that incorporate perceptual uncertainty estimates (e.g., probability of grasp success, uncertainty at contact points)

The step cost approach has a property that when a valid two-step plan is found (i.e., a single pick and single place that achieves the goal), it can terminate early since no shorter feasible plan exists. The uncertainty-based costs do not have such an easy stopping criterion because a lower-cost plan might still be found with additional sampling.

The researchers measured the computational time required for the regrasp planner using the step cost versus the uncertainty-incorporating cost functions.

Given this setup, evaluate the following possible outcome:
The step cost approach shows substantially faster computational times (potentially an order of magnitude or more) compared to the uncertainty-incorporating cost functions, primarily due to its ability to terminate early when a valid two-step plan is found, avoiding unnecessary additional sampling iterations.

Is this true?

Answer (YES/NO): YES